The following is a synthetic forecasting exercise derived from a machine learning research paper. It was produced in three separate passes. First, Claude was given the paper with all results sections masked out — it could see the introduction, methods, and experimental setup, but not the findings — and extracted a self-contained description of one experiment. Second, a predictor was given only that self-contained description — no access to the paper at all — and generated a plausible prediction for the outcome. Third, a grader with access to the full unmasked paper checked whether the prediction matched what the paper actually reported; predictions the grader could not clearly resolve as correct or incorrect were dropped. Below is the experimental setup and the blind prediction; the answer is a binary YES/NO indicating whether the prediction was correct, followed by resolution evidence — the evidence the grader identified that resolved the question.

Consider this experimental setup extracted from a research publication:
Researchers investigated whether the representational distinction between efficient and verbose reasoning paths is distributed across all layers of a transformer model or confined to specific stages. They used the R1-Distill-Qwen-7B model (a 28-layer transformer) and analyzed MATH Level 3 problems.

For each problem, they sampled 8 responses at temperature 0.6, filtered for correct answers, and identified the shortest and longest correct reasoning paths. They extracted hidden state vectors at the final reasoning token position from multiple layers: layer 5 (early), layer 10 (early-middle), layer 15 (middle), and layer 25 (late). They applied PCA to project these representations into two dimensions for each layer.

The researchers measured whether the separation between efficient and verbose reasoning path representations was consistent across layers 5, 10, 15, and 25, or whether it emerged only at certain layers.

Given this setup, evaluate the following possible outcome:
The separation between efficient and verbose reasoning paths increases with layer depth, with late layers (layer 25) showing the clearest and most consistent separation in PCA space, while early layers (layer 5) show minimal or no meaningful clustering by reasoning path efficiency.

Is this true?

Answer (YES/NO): NO